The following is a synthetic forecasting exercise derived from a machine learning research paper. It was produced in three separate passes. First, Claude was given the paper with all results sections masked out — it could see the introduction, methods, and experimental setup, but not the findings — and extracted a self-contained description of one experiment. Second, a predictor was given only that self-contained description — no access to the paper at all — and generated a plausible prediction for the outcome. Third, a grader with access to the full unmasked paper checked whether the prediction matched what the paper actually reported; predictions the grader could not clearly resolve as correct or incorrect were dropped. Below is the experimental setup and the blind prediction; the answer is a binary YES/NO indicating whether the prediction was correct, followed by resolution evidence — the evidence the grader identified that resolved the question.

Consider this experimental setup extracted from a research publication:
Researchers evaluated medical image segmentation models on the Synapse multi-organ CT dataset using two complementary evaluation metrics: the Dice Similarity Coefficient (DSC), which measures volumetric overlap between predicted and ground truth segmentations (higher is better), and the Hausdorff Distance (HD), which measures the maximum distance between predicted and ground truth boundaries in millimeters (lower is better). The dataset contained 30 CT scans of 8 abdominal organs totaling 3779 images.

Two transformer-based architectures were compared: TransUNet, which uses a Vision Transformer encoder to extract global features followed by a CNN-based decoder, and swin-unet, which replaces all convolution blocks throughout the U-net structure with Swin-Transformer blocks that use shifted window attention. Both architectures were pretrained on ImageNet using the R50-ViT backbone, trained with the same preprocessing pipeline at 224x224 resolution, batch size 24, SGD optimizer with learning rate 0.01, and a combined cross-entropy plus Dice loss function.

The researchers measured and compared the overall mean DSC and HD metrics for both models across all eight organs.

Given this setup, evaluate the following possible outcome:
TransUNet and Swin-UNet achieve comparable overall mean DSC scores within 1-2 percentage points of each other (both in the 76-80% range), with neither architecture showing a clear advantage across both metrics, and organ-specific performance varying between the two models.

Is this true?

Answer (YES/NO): NO